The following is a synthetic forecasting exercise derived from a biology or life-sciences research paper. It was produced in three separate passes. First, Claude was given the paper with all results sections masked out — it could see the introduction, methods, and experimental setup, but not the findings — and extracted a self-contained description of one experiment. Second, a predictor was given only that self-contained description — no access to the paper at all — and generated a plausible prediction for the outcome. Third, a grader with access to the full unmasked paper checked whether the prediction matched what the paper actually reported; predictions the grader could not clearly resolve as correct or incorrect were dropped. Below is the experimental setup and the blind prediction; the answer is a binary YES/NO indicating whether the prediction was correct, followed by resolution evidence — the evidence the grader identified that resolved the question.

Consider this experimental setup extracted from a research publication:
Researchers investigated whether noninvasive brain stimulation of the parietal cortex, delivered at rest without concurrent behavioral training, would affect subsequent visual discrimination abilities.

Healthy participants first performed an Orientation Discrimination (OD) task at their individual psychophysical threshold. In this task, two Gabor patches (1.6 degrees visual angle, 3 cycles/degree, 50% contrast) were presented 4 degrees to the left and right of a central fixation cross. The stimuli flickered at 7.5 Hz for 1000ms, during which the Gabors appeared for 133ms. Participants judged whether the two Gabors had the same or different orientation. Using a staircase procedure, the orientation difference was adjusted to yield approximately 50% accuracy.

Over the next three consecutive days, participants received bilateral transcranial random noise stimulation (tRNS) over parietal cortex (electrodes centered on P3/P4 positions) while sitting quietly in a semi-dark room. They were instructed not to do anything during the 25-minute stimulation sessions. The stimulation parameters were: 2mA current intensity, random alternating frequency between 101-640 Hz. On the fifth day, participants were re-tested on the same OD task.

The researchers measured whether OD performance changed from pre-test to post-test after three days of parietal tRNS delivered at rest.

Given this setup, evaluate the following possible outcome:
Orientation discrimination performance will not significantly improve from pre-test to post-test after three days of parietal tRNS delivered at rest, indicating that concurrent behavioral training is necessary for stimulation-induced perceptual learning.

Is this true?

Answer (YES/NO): NO